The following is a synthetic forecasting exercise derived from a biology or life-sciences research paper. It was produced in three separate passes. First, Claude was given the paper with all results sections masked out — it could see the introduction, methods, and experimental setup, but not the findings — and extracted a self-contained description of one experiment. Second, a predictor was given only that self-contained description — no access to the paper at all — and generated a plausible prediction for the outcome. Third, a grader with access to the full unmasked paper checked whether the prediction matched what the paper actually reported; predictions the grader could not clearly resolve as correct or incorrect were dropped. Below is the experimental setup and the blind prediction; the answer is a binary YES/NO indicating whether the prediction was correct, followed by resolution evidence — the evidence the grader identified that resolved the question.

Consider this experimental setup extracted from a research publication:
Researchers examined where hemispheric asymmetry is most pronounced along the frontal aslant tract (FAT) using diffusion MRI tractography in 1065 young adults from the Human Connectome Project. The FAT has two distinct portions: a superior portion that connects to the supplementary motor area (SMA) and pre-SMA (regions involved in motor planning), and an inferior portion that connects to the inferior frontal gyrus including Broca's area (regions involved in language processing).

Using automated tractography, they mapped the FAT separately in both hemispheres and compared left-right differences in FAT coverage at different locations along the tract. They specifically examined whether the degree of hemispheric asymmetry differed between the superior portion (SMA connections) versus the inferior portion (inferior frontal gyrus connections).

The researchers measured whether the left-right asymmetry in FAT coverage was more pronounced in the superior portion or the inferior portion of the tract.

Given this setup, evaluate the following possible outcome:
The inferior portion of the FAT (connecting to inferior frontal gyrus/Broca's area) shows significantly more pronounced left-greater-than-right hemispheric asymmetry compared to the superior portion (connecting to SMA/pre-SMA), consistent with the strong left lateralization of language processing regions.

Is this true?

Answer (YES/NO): YES